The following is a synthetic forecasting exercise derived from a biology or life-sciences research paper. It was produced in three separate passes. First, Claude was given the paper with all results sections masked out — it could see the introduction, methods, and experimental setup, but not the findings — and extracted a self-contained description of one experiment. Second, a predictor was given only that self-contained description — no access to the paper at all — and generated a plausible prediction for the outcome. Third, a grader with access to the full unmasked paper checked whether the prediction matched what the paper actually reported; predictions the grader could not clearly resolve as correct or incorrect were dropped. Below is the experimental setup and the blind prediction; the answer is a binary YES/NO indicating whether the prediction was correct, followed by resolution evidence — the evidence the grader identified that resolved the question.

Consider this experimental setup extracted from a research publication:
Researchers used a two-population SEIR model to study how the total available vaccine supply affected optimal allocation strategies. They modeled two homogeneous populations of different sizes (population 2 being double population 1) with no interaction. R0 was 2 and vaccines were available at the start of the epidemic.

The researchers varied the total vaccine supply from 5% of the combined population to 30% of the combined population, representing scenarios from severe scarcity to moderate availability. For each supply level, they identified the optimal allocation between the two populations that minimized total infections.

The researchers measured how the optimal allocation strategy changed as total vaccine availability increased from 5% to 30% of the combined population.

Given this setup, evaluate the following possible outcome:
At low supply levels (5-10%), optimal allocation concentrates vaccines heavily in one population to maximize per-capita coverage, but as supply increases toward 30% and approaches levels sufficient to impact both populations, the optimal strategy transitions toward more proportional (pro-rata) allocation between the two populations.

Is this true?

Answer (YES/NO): NO